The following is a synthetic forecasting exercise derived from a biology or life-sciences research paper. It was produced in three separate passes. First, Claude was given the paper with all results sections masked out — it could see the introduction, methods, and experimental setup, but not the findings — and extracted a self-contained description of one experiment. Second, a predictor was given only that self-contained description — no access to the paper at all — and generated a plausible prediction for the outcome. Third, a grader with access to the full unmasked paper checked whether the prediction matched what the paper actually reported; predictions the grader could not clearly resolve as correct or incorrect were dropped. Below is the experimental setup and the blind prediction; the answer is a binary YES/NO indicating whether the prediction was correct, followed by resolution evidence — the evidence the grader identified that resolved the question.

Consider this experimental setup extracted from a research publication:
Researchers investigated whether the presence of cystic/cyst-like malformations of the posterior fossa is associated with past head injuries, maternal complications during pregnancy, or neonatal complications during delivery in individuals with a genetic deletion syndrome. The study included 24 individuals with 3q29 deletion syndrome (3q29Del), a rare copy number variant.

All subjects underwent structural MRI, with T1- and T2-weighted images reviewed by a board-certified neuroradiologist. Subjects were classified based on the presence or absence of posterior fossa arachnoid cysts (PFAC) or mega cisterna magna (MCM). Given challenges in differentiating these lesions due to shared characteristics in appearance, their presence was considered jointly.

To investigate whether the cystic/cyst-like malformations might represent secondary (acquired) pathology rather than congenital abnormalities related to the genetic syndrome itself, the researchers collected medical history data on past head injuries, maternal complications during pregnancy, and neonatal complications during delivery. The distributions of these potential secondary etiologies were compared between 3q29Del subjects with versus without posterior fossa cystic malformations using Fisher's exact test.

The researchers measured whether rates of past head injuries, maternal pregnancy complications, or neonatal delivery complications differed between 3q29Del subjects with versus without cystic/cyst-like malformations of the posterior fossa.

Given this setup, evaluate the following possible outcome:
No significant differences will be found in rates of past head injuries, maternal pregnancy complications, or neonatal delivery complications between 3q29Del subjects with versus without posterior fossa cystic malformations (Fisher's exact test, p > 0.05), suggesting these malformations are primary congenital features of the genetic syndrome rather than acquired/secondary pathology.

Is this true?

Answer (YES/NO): YES